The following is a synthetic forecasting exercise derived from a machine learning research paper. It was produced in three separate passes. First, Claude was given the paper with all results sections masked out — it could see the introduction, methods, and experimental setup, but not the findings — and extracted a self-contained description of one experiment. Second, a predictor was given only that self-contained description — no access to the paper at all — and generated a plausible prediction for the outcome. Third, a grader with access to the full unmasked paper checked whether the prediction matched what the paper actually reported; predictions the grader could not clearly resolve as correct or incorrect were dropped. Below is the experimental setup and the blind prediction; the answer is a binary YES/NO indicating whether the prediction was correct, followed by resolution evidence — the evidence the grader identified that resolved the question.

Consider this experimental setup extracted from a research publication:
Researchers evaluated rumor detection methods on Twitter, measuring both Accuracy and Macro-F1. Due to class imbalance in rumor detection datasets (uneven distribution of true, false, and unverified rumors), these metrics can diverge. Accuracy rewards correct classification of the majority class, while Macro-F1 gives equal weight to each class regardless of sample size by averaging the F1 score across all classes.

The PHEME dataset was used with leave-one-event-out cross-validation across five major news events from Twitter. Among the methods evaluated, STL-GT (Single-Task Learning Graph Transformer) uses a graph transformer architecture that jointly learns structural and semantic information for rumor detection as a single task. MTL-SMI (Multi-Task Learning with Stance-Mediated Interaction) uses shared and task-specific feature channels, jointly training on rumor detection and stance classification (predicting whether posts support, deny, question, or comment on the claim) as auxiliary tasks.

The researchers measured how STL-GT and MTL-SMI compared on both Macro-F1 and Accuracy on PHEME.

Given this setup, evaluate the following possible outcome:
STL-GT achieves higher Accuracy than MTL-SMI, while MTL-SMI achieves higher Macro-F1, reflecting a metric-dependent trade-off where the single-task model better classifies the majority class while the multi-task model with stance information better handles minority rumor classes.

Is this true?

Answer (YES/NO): NO